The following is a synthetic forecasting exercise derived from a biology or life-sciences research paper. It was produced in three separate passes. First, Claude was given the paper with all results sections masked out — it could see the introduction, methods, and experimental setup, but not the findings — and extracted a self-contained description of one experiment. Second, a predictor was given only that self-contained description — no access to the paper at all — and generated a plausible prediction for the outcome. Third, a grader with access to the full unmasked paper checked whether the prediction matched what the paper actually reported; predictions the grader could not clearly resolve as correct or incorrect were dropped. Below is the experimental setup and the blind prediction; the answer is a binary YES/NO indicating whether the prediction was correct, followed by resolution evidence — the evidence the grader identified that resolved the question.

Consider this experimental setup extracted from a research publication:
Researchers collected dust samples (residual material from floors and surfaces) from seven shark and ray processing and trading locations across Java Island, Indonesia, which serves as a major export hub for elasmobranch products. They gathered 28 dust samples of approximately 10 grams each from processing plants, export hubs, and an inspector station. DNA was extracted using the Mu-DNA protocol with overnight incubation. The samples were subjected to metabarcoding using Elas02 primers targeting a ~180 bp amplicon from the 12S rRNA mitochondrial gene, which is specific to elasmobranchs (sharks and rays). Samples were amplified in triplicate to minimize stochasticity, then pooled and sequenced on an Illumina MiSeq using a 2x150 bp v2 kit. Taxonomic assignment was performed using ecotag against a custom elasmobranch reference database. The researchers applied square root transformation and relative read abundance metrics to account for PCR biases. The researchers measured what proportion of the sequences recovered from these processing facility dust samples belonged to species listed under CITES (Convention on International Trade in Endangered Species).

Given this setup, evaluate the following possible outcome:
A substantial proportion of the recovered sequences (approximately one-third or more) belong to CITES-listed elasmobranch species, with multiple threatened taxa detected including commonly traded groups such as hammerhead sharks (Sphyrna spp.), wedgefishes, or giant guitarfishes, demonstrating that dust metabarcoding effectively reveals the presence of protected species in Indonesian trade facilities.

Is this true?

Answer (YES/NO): YES